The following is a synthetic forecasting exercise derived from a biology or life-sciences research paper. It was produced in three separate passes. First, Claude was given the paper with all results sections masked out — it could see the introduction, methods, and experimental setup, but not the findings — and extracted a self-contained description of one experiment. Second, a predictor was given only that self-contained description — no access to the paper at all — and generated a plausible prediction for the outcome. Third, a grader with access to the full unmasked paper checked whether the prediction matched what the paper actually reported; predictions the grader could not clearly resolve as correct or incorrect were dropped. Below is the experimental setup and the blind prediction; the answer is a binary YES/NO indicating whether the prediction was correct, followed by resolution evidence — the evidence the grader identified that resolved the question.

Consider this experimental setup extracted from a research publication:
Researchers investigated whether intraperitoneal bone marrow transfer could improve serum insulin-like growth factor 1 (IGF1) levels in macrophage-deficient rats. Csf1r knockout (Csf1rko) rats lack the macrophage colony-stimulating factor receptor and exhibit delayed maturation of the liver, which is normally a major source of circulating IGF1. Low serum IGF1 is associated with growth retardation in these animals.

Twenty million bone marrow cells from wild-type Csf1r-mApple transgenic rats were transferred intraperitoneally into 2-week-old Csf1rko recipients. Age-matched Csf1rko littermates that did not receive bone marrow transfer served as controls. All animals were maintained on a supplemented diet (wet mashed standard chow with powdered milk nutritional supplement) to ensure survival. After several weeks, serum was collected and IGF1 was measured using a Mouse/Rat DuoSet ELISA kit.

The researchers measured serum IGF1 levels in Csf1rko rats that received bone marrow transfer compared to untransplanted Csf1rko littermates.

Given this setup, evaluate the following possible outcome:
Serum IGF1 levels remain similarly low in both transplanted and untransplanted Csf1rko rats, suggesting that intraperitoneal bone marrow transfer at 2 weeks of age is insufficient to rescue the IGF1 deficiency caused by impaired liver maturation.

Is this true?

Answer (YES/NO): NO